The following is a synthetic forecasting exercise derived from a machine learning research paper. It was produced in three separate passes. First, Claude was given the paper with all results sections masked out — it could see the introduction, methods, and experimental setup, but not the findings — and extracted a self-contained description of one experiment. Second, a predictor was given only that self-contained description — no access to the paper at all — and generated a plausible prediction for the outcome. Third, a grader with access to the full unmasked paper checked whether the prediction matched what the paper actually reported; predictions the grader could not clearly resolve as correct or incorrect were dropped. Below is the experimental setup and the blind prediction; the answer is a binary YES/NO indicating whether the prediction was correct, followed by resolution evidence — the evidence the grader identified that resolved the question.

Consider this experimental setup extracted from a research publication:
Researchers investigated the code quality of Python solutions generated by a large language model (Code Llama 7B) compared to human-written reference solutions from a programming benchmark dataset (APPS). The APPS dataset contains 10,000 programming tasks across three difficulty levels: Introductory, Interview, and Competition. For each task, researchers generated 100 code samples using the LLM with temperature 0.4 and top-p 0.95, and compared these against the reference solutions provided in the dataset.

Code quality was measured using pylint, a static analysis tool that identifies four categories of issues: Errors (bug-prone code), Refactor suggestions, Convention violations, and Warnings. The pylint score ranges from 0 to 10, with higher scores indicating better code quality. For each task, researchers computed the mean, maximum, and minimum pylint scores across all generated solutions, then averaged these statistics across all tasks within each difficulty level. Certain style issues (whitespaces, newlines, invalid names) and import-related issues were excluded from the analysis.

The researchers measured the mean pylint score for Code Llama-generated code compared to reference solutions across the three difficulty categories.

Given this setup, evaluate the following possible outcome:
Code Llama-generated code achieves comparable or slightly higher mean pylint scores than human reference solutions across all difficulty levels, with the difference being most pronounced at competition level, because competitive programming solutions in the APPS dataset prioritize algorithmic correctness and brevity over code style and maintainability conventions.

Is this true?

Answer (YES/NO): NO